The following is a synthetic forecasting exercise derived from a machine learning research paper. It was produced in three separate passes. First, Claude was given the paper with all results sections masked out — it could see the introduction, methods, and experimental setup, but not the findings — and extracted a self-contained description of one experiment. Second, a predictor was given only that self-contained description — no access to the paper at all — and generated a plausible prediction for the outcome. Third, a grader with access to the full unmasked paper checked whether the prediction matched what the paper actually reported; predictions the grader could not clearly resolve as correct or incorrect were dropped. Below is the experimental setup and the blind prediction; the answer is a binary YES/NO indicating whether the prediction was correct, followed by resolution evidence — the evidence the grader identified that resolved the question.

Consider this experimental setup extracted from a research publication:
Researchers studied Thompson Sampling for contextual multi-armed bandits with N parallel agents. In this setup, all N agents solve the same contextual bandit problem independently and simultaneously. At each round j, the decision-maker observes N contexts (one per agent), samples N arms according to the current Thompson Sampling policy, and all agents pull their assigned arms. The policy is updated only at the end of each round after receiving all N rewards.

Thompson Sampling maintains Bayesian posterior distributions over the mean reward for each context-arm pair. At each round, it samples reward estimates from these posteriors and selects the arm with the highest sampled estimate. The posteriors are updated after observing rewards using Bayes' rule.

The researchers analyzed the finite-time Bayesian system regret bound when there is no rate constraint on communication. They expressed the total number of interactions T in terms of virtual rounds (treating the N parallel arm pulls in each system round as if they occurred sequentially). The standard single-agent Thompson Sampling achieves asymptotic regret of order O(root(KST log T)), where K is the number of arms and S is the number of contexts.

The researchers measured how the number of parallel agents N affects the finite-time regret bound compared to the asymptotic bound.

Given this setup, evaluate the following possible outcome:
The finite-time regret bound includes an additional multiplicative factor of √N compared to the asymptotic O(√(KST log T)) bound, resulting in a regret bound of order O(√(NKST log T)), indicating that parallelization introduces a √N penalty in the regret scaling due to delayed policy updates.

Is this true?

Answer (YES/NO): YES